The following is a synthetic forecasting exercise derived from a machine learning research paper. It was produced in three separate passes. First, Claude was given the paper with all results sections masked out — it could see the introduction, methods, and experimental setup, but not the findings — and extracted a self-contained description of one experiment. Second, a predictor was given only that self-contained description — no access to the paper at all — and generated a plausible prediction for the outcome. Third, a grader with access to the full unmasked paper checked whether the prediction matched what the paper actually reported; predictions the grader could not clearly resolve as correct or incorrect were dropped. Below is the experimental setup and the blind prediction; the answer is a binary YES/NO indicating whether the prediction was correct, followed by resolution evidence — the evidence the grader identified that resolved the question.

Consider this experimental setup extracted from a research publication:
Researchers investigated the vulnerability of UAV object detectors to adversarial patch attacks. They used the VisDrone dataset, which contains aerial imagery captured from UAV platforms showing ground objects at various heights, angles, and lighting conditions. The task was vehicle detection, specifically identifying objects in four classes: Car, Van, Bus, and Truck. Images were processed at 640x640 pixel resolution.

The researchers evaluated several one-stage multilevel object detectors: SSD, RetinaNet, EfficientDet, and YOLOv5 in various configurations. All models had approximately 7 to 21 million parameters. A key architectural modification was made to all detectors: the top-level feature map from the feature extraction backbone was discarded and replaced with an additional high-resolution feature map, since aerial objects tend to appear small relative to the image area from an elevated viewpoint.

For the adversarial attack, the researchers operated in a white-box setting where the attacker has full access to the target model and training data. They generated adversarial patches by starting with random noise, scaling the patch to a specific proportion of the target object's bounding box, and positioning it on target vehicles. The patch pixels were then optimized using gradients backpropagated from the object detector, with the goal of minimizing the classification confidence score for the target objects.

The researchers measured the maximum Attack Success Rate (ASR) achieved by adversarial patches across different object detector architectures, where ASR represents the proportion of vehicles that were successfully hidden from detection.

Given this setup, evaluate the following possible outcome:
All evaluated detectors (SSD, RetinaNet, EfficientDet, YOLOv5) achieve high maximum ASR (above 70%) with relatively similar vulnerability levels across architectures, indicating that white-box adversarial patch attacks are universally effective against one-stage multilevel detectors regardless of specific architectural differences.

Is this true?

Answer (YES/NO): NO